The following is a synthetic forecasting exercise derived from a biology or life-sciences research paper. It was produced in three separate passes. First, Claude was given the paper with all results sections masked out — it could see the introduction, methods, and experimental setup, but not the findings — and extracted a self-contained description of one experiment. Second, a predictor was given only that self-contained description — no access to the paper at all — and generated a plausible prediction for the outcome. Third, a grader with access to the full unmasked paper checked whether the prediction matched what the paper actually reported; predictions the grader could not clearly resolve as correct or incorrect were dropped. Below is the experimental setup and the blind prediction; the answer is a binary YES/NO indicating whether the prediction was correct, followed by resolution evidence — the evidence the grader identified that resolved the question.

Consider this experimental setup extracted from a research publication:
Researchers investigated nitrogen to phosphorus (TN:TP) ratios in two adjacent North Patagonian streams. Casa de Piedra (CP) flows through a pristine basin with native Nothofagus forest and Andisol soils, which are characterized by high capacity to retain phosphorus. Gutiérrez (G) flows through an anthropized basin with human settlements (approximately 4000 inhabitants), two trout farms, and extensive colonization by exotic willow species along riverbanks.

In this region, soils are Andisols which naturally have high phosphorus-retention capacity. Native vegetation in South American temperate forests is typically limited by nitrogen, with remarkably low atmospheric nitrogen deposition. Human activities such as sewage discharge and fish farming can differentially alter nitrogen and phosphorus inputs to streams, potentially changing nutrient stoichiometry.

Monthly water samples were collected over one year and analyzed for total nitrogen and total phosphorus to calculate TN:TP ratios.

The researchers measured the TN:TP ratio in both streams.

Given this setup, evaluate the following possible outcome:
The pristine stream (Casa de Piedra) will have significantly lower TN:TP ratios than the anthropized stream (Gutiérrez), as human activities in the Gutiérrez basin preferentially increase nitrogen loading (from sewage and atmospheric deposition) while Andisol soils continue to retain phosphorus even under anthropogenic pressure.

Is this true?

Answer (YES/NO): NO